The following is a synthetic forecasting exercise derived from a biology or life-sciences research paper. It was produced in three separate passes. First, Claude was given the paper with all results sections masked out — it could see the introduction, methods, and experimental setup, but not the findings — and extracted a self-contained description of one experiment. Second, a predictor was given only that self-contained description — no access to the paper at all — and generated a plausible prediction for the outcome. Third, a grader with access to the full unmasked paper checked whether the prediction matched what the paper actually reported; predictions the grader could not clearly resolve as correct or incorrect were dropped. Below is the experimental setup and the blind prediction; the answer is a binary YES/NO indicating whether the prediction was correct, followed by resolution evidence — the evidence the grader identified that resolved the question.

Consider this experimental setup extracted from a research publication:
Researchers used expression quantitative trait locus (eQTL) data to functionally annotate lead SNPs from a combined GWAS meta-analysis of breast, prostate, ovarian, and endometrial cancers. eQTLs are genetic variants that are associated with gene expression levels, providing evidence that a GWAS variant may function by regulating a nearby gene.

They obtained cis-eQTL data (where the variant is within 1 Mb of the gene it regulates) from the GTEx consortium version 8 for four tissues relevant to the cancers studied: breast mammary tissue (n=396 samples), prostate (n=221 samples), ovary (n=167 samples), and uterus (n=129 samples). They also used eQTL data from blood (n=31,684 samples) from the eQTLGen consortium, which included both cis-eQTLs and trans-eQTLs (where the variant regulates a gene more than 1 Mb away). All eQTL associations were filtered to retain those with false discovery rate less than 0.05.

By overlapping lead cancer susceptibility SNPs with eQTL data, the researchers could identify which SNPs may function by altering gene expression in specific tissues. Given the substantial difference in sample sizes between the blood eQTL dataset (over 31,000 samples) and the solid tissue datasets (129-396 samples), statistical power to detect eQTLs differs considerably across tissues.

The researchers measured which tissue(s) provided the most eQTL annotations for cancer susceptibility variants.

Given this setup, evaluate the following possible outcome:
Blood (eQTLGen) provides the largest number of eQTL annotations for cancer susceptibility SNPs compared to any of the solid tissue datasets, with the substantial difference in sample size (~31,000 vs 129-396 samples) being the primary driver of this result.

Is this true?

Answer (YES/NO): NO